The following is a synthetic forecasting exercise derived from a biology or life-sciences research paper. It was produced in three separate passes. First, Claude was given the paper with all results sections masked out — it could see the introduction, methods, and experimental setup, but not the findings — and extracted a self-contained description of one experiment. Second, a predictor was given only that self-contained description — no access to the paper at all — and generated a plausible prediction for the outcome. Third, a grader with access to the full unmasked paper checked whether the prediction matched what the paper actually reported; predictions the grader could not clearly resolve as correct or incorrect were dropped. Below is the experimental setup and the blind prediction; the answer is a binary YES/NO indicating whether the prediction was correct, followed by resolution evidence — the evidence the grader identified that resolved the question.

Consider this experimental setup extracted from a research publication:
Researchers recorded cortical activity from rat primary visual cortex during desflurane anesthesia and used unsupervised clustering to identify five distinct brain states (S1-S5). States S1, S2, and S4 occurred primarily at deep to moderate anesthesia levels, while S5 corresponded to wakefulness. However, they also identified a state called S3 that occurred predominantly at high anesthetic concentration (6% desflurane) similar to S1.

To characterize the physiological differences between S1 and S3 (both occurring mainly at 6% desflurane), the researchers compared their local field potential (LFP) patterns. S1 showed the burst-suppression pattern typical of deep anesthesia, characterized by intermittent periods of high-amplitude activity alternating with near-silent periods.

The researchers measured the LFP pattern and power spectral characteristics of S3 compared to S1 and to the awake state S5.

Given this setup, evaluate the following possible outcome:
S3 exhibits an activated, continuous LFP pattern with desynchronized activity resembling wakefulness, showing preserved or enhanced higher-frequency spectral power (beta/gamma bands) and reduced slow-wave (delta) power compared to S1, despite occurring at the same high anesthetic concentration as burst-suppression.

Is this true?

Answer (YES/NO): YES